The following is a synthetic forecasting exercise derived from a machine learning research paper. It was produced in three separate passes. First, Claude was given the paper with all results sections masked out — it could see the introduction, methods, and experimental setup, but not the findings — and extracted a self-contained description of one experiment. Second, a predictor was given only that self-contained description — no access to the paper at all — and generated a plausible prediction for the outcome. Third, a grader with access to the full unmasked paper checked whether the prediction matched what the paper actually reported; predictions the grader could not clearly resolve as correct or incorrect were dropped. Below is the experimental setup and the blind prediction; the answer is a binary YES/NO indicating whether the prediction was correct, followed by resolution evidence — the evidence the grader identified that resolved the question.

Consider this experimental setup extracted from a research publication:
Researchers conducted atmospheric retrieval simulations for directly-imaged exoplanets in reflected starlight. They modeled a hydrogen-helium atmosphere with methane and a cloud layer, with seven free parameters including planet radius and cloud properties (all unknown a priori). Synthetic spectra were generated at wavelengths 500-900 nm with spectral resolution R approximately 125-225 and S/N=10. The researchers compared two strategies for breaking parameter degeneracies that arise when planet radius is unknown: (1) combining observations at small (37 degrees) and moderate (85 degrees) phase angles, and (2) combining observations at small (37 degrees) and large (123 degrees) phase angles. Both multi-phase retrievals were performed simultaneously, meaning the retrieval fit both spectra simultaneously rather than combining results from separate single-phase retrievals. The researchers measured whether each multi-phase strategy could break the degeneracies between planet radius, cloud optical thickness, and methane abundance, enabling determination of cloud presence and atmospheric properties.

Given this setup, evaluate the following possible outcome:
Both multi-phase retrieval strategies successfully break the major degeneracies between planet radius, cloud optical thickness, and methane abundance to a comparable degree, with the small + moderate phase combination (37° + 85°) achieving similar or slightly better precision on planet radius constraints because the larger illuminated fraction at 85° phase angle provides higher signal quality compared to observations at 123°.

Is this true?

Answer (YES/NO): NO